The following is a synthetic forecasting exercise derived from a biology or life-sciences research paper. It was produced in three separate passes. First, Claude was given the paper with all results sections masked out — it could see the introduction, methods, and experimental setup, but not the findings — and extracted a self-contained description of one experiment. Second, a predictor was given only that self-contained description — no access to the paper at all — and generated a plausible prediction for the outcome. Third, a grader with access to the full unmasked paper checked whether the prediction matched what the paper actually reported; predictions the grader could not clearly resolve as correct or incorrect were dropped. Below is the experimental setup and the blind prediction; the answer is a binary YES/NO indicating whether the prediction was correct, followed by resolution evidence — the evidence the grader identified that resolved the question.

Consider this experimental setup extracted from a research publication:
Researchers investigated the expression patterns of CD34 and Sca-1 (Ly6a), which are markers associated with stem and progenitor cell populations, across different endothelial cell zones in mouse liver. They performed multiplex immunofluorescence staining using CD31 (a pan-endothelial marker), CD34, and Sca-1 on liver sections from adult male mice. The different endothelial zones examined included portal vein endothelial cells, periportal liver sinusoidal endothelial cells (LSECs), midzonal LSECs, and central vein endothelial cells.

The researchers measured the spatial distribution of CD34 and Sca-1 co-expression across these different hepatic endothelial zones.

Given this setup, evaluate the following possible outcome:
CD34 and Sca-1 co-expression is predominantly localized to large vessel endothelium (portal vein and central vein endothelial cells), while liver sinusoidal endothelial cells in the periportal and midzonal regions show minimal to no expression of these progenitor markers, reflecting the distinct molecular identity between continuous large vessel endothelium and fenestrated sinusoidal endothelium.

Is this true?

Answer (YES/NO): NO